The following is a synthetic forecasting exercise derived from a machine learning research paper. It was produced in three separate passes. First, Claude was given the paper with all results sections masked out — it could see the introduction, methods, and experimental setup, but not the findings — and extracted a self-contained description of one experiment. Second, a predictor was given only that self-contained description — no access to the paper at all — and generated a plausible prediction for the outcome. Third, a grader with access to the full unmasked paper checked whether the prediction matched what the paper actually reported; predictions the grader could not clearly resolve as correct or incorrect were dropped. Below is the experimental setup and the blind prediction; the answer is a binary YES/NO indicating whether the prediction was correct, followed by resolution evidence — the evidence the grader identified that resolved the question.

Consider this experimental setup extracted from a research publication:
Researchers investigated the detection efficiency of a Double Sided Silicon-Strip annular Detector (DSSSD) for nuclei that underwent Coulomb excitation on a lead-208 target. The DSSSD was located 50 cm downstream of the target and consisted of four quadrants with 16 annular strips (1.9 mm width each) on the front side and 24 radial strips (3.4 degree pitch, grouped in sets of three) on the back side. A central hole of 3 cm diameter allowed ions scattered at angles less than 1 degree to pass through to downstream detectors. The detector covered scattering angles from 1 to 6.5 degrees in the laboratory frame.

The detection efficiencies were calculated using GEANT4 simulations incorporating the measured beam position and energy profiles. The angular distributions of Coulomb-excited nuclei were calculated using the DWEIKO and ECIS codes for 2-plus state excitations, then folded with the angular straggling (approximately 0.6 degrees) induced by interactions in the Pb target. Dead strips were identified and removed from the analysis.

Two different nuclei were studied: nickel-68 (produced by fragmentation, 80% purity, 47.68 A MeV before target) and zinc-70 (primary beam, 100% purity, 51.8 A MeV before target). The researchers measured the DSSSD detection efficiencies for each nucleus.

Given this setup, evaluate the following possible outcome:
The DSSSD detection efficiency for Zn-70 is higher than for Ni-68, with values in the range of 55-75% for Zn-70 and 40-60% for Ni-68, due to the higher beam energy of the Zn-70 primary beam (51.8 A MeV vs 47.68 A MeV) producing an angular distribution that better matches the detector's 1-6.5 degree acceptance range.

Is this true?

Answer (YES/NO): NO